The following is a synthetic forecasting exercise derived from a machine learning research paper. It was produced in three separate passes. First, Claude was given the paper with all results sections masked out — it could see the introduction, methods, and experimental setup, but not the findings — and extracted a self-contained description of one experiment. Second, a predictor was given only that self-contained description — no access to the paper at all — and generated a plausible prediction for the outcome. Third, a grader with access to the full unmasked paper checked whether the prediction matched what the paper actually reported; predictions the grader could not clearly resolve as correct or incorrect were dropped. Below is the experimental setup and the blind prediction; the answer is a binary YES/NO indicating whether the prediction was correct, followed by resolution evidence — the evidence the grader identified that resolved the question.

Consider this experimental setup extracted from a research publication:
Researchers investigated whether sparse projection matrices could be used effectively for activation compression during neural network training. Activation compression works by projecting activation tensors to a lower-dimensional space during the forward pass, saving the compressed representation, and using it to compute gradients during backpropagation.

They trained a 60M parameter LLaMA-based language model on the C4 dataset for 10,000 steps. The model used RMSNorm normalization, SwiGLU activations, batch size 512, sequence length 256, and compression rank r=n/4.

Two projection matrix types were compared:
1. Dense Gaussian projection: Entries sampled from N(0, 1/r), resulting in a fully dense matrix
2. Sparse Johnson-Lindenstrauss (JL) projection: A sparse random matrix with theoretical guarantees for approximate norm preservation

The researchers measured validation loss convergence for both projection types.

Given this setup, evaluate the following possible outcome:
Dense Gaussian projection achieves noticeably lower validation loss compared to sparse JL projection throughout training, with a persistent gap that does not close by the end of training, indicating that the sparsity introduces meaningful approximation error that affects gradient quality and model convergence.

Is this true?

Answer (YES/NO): NO